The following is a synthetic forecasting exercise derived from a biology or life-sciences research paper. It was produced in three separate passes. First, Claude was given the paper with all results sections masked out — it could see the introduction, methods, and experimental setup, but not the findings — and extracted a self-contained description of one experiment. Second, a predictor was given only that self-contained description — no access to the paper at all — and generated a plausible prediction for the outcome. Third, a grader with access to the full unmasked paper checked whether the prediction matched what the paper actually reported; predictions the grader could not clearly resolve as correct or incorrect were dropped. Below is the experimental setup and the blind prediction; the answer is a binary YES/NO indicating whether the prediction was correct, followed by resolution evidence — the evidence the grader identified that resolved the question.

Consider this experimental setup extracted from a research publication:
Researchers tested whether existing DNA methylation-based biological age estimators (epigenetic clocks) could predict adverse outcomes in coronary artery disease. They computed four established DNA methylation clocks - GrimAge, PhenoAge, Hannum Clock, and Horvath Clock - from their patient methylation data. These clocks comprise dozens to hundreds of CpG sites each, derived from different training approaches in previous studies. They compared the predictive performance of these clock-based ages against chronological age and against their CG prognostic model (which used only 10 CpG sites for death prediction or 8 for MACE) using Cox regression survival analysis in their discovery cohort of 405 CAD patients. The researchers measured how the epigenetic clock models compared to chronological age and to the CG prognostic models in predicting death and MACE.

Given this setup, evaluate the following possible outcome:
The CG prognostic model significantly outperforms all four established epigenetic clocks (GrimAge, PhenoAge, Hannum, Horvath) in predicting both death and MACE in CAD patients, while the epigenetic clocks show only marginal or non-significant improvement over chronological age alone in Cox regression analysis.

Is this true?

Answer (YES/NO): NO